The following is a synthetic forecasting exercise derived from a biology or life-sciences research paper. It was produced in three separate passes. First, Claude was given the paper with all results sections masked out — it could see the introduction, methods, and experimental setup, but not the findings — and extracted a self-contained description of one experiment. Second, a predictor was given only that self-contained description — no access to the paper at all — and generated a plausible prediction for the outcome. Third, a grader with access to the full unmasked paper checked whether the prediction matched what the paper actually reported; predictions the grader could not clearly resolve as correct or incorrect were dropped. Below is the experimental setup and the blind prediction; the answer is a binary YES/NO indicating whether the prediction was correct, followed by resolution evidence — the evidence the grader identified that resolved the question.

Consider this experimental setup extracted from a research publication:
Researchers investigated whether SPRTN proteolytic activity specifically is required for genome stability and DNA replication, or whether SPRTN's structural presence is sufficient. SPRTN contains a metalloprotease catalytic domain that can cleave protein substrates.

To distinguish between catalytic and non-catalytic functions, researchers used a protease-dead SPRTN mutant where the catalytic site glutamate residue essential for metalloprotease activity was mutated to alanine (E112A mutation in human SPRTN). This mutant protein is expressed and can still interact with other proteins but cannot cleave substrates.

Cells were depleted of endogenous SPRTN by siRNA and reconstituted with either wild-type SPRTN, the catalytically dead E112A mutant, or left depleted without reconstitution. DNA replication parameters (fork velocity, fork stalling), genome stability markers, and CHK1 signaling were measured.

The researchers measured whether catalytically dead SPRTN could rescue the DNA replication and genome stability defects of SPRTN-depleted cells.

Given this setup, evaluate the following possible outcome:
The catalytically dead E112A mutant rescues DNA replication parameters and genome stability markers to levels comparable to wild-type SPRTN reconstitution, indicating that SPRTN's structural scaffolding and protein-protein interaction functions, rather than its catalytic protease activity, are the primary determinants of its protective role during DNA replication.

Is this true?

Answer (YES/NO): NO